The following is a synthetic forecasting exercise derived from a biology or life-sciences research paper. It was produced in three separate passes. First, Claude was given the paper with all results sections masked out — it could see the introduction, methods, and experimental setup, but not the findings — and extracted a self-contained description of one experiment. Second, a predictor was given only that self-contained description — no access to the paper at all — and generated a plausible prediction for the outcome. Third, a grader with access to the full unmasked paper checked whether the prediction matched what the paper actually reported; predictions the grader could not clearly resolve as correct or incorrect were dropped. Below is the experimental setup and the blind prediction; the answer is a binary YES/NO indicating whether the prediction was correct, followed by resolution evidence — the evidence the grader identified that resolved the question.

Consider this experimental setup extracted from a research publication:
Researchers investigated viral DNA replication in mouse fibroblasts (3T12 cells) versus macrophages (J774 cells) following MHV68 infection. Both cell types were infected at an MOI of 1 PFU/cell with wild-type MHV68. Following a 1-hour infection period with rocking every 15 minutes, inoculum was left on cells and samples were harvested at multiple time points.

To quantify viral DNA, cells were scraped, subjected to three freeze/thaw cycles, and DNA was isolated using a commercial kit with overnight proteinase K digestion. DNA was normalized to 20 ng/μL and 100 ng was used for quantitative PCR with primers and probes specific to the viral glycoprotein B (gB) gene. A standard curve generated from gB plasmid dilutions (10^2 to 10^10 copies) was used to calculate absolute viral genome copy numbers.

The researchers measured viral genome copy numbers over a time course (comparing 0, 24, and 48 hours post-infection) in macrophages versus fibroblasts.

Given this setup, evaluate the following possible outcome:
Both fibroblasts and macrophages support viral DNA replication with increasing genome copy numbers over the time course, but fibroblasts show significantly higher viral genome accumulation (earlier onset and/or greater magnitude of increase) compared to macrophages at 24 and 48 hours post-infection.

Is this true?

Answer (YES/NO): NO